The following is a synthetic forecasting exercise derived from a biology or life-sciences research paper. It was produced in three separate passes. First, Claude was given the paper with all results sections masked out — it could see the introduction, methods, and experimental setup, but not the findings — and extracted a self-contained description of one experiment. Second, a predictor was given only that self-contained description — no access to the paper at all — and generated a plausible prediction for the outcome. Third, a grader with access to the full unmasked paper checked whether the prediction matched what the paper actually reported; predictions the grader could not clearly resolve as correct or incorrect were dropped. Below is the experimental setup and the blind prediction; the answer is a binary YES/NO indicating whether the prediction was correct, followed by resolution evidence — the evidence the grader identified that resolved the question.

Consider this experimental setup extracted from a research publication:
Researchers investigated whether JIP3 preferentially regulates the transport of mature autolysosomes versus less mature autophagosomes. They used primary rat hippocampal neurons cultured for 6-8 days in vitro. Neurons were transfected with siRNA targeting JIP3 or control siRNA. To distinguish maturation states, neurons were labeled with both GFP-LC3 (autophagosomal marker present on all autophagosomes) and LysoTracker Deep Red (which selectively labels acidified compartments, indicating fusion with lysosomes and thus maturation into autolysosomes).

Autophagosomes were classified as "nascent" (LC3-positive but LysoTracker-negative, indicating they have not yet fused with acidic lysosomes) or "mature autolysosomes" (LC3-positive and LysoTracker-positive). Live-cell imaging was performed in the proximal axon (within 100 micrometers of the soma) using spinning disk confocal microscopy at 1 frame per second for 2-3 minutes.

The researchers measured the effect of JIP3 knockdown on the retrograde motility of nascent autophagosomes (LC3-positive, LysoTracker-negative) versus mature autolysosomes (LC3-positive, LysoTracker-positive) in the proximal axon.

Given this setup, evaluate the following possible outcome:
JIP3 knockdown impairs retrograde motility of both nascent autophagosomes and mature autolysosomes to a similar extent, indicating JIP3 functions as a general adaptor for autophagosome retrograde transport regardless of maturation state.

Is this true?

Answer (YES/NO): NO